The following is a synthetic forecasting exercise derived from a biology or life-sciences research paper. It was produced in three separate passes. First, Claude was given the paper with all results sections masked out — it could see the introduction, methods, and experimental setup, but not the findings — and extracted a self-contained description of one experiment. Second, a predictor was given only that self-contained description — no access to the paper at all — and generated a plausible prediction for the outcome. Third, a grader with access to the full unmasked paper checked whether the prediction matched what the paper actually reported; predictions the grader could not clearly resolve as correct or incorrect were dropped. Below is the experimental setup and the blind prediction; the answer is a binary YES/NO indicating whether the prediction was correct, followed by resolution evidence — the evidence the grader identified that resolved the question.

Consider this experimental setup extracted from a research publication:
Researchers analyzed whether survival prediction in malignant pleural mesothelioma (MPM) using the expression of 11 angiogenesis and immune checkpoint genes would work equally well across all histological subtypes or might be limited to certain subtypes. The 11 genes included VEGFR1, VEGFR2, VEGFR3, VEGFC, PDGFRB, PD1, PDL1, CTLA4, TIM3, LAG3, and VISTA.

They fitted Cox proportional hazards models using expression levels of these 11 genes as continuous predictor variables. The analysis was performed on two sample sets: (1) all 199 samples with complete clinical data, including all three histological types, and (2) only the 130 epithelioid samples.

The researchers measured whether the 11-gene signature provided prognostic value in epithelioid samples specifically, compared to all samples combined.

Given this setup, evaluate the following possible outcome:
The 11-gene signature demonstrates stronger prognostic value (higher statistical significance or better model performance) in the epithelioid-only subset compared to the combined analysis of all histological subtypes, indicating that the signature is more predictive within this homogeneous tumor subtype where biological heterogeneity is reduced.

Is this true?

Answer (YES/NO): NO